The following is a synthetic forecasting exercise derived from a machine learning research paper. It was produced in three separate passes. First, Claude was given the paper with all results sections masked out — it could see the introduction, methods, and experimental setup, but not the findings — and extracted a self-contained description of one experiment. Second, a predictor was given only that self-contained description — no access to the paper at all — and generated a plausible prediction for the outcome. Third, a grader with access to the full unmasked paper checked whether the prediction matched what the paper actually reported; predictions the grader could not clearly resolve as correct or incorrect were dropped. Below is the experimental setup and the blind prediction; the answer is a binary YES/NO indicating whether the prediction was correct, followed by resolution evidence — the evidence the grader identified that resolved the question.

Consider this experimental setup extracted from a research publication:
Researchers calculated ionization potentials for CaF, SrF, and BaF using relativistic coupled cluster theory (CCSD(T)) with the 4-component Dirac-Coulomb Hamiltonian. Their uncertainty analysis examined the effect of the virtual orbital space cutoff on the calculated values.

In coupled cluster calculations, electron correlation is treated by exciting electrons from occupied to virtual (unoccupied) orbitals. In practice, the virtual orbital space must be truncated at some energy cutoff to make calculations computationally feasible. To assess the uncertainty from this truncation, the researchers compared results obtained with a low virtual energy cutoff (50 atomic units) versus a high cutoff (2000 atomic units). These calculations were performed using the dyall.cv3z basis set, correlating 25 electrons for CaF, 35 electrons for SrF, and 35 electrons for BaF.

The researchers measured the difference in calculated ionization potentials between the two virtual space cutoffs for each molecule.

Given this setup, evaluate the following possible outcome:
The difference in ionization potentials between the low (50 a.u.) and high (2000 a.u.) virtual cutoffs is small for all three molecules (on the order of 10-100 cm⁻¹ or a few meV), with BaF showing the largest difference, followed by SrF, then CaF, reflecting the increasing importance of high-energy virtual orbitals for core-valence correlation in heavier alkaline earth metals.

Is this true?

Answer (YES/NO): NO